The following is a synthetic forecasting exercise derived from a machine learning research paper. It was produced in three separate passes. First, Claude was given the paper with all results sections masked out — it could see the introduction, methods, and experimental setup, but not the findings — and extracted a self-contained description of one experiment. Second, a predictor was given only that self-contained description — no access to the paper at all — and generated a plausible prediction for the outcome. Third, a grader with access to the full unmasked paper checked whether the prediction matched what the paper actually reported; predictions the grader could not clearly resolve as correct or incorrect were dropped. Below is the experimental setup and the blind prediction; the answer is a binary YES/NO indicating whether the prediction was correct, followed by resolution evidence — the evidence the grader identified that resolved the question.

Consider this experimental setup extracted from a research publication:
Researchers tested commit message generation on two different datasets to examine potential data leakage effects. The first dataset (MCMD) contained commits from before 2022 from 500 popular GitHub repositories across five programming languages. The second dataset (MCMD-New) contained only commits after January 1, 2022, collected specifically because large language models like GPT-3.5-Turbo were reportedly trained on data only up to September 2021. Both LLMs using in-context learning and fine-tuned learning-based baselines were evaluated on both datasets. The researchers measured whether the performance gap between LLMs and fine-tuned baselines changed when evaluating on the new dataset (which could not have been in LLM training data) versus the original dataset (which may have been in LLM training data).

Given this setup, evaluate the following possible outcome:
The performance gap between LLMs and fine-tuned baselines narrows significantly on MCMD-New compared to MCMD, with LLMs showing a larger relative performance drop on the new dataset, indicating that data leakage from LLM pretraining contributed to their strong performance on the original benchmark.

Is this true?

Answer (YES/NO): NO